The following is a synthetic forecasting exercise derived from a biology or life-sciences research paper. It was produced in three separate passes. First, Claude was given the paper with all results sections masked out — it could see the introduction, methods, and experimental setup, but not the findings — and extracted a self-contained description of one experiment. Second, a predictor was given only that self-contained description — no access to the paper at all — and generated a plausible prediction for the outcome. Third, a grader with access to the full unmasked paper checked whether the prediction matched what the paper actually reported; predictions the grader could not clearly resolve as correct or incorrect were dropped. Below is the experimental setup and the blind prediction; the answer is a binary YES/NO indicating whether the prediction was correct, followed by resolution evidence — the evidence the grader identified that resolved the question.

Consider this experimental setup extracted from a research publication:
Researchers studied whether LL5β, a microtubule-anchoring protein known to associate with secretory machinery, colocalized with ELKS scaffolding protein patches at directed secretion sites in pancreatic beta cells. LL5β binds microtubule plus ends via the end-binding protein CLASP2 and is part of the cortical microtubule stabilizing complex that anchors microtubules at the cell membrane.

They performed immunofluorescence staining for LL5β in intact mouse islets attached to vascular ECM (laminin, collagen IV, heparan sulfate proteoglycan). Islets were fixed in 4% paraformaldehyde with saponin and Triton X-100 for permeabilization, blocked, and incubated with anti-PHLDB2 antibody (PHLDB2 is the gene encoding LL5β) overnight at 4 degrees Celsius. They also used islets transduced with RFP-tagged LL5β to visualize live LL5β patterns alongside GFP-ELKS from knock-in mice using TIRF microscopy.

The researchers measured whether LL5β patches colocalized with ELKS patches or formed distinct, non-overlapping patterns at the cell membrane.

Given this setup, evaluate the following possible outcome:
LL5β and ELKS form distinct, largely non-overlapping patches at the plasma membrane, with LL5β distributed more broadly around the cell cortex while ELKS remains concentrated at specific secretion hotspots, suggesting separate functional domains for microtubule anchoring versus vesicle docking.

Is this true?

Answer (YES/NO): NO